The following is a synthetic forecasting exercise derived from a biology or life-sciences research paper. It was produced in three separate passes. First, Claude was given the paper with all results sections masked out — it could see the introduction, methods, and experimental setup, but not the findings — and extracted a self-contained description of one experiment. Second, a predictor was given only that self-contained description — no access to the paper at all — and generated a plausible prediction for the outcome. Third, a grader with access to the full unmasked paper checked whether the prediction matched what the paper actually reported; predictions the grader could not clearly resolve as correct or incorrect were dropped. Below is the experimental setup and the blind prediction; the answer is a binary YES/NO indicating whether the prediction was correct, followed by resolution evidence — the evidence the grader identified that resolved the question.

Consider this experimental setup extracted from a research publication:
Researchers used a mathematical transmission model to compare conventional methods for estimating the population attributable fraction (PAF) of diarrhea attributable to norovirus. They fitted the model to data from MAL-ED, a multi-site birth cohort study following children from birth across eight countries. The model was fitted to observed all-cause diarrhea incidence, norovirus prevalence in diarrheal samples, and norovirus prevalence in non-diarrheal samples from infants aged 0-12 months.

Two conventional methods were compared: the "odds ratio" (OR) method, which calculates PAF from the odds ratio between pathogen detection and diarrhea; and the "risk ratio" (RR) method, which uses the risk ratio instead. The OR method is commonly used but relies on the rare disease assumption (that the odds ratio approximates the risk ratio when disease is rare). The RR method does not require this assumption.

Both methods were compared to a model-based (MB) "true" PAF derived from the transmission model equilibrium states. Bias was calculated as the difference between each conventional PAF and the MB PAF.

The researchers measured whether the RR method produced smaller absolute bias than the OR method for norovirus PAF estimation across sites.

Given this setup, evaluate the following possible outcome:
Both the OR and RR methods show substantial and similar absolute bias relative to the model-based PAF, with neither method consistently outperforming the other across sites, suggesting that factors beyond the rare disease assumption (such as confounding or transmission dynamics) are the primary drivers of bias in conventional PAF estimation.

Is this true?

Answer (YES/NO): NO